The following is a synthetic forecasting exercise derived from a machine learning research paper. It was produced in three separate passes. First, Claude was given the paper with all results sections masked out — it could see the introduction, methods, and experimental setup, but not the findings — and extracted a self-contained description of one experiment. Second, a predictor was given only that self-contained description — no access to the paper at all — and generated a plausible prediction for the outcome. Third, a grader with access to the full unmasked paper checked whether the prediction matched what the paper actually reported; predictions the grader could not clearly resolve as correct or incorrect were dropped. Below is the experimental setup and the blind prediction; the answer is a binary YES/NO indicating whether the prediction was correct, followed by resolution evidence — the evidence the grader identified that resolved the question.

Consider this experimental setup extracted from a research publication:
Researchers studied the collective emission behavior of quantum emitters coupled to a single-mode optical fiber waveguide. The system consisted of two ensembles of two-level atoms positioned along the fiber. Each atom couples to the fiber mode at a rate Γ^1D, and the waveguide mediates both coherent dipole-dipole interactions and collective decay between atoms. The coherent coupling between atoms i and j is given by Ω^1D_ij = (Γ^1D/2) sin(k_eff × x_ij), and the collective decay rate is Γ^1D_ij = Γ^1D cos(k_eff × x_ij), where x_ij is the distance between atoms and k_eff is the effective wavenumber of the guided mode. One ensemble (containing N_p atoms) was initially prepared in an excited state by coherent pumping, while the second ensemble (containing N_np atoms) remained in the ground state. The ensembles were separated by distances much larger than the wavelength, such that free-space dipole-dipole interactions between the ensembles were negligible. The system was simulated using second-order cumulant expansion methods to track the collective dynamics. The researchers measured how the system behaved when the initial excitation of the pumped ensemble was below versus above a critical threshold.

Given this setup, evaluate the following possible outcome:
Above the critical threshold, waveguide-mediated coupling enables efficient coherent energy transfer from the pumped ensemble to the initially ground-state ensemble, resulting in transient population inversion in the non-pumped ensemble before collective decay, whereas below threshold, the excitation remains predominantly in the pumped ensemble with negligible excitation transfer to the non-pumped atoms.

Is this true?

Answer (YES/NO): NO